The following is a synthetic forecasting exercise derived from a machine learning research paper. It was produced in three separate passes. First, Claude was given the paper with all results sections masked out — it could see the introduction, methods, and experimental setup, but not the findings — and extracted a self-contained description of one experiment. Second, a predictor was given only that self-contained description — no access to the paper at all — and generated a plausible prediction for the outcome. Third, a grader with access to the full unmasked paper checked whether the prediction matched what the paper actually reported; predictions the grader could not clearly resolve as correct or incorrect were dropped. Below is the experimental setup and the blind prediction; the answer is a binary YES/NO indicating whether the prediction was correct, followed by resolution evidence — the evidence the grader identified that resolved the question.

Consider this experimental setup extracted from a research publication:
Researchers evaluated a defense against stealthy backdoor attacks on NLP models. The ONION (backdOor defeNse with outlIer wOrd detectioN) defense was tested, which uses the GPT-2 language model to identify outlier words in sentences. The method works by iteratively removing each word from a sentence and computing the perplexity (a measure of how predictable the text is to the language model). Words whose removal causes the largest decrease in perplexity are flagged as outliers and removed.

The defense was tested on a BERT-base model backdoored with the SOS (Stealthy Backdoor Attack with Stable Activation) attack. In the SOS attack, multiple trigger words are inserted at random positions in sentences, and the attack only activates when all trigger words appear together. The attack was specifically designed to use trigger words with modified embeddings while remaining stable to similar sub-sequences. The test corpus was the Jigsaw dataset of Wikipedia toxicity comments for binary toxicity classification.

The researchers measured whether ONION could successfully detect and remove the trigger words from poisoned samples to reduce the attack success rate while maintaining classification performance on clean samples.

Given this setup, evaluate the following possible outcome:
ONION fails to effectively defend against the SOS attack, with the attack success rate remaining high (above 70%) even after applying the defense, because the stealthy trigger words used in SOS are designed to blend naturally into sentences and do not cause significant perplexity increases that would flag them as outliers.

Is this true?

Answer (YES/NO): NO